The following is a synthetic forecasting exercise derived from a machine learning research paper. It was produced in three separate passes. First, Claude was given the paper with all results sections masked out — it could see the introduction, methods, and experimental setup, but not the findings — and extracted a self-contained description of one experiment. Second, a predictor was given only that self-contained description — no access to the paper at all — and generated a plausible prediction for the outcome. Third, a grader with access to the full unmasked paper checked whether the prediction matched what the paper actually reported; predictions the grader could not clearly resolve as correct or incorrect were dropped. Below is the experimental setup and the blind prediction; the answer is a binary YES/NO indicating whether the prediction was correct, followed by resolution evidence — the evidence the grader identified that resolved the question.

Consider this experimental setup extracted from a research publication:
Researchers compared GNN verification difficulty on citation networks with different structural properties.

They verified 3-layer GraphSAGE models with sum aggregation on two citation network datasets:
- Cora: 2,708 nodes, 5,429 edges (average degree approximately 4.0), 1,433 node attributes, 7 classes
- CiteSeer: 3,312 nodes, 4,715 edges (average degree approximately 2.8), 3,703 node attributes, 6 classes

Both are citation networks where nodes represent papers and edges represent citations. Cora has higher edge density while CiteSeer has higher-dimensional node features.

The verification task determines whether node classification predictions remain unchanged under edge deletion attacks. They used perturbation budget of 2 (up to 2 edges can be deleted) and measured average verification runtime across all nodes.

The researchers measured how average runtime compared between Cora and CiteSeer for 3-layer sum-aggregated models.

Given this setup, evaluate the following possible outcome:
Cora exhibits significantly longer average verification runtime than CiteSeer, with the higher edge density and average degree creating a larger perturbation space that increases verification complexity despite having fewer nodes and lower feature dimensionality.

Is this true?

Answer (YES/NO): NO